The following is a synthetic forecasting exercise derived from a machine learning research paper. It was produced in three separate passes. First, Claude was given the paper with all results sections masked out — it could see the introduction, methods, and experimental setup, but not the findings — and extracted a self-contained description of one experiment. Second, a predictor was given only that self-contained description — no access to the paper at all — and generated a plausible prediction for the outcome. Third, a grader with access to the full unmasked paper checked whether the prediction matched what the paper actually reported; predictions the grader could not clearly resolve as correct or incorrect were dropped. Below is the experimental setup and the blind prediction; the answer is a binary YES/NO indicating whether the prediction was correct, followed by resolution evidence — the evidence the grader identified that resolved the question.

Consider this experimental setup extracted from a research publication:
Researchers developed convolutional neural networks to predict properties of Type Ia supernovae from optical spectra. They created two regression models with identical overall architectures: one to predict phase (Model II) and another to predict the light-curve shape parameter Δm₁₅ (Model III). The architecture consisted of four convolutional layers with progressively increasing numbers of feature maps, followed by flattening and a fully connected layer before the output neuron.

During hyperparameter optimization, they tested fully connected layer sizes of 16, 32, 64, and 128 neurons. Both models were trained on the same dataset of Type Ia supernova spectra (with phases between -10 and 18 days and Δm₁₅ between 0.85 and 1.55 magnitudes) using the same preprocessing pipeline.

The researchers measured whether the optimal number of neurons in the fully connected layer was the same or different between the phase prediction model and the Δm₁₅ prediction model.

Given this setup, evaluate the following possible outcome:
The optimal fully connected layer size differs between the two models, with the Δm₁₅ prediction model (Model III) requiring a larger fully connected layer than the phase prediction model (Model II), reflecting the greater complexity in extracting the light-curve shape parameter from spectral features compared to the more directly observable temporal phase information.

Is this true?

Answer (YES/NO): YES